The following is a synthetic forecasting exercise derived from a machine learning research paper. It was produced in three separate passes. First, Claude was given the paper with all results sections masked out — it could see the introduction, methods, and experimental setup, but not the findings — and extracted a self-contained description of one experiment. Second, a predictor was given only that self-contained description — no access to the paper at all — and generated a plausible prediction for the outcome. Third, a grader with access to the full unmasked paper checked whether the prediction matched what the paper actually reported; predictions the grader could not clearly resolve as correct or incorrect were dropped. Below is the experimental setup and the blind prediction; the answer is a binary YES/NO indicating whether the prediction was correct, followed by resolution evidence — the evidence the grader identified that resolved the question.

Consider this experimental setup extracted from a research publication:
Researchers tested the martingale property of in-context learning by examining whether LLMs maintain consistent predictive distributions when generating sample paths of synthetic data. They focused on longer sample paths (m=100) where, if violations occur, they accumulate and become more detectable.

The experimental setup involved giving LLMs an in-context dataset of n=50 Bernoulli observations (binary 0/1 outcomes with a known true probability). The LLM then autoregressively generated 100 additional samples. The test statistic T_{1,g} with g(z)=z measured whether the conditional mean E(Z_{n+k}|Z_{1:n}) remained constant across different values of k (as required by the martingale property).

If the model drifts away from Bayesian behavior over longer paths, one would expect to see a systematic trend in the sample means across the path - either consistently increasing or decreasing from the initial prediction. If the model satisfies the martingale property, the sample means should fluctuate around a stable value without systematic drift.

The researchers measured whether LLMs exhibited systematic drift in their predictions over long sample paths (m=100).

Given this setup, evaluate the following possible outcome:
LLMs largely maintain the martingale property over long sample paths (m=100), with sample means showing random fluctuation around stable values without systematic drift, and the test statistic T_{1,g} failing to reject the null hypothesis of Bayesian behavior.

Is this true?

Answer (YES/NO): NO